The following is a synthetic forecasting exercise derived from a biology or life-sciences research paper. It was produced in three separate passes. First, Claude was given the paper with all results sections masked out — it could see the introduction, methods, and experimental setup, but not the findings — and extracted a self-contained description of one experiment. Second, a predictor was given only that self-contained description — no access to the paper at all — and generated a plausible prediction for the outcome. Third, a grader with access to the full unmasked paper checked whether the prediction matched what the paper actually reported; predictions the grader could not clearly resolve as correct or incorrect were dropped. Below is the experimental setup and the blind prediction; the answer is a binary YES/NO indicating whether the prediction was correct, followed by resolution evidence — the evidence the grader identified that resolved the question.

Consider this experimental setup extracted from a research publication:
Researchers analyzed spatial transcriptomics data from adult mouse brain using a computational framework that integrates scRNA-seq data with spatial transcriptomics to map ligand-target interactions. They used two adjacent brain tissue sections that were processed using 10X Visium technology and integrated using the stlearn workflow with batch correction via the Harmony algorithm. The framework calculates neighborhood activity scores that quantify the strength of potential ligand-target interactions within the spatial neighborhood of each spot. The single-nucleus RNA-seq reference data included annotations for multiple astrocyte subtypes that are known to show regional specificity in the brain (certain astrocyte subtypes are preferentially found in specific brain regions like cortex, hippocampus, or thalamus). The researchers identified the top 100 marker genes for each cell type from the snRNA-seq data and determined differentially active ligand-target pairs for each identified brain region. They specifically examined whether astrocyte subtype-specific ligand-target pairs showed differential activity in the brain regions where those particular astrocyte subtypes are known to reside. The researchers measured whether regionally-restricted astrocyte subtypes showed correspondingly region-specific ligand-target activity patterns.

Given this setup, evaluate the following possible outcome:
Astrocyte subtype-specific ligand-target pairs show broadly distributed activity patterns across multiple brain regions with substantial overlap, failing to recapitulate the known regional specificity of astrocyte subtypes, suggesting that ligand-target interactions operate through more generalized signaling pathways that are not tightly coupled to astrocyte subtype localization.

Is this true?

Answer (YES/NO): NO